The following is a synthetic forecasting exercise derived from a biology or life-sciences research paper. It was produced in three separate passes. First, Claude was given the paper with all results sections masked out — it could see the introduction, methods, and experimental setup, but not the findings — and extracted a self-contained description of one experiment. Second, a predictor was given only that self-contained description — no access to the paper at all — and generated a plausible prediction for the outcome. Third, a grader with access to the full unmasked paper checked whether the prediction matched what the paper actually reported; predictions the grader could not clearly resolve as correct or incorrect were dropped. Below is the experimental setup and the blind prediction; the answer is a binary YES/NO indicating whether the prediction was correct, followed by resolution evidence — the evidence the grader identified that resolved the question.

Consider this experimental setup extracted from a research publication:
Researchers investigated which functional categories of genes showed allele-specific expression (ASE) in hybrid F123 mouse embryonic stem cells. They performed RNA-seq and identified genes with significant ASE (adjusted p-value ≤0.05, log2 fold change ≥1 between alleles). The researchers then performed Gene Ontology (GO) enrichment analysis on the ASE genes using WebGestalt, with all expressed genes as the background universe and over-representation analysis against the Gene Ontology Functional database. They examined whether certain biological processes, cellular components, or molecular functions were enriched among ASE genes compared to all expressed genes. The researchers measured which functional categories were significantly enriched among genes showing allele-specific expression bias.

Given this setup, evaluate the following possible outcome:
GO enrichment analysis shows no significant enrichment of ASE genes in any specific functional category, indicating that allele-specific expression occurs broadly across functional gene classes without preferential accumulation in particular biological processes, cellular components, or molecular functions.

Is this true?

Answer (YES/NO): NO